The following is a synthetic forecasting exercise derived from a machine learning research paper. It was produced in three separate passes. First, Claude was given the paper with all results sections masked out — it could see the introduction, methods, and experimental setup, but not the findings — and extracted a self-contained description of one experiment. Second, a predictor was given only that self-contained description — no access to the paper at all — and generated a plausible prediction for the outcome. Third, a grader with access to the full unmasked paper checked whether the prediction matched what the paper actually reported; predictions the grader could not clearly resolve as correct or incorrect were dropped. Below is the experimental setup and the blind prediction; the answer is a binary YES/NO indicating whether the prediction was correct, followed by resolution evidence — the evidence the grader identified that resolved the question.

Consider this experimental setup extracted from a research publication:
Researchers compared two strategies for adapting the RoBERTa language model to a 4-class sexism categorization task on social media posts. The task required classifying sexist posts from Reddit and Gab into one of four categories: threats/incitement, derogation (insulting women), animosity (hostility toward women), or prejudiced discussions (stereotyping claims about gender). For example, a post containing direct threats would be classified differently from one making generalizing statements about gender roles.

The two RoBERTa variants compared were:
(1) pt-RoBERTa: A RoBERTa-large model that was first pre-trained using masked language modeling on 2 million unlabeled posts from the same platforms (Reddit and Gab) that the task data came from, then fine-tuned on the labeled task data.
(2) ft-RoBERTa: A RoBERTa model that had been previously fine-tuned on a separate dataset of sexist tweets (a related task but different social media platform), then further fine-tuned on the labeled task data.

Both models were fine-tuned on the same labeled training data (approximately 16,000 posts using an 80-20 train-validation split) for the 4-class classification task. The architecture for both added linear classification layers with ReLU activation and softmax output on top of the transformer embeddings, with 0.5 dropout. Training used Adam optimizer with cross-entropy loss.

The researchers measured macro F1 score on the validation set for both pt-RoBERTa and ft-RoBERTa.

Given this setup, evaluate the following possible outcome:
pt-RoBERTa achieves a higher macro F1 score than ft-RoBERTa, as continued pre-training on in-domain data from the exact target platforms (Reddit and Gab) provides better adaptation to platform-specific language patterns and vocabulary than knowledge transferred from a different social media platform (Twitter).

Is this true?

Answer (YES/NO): YES